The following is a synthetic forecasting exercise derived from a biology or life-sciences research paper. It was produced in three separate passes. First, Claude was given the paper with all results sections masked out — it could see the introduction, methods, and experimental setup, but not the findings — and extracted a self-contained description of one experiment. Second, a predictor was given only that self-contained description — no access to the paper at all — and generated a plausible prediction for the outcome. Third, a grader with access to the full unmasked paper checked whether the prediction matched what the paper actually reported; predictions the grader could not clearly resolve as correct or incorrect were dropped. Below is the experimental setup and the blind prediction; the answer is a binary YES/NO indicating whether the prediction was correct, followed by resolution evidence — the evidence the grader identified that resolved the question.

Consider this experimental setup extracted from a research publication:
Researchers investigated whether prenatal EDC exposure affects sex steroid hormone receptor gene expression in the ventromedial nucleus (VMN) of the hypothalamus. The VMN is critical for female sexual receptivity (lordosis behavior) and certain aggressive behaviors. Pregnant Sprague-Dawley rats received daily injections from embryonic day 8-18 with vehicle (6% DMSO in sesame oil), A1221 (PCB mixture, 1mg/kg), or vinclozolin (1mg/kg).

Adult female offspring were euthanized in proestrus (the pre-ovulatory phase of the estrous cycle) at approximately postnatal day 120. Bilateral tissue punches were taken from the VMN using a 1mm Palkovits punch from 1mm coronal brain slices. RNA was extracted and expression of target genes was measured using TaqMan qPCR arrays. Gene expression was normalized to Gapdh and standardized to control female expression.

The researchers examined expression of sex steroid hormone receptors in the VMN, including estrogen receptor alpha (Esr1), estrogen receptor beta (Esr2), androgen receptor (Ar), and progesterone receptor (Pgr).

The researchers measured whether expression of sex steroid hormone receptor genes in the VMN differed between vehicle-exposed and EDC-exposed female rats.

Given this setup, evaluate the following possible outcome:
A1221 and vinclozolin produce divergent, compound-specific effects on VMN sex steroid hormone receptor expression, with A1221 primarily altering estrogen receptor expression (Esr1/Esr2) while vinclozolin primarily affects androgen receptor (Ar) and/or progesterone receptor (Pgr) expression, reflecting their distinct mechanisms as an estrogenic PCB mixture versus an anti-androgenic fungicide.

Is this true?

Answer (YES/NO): NO